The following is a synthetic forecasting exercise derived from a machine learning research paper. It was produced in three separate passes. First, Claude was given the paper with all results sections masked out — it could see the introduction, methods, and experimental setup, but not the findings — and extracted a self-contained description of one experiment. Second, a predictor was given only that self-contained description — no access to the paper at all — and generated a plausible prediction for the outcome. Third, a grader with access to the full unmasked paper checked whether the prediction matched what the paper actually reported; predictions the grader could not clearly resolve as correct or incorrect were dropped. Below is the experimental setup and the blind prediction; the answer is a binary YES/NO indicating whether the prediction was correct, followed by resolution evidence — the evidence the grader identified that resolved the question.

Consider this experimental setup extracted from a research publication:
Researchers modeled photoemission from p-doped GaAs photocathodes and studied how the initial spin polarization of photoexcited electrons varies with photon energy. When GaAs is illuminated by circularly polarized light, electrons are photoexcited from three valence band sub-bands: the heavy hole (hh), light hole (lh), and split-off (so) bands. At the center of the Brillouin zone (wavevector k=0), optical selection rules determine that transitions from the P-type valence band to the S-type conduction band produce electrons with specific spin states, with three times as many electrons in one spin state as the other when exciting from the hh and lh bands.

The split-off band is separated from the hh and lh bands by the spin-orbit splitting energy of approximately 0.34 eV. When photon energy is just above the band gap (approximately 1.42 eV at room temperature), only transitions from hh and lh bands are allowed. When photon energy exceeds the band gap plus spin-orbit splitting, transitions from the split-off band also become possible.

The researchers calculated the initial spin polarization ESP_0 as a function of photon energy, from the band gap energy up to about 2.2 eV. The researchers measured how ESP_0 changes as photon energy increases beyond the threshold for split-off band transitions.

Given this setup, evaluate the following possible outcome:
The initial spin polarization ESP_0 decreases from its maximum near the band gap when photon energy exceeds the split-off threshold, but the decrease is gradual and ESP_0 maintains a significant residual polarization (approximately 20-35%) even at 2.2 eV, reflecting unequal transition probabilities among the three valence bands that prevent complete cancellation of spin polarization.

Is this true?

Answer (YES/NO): NO